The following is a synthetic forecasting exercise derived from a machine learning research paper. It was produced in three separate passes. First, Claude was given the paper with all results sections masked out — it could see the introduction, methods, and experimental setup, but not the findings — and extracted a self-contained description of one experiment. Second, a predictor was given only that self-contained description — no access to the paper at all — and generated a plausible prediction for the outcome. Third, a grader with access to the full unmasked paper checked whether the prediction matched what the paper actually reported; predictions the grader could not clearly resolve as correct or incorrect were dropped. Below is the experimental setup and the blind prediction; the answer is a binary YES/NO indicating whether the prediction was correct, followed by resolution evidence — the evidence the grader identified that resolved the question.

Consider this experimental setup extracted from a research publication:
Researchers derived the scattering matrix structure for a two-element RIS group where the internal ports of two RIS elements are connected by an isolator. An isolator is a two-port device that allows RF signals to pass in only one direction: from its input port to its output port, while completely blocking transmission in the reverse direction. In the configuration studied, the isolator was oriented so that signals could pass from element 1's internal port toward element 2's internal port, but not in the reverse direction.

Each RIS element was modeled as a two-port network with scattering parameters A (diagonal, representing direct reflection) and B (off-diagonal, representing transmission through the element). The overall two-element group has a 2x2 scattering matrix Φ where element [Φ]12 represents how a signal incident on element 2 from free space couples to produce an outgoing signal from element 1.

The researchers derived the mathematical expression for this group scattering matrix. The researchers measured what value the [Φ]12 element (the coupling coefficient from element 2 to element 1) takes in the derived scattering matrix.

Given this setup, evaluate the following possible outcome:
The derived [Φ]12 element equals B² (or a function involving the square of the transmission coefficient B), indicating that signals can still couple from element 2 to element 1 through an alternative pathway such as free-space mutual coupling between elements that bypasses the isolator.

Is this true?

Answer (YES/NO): NO